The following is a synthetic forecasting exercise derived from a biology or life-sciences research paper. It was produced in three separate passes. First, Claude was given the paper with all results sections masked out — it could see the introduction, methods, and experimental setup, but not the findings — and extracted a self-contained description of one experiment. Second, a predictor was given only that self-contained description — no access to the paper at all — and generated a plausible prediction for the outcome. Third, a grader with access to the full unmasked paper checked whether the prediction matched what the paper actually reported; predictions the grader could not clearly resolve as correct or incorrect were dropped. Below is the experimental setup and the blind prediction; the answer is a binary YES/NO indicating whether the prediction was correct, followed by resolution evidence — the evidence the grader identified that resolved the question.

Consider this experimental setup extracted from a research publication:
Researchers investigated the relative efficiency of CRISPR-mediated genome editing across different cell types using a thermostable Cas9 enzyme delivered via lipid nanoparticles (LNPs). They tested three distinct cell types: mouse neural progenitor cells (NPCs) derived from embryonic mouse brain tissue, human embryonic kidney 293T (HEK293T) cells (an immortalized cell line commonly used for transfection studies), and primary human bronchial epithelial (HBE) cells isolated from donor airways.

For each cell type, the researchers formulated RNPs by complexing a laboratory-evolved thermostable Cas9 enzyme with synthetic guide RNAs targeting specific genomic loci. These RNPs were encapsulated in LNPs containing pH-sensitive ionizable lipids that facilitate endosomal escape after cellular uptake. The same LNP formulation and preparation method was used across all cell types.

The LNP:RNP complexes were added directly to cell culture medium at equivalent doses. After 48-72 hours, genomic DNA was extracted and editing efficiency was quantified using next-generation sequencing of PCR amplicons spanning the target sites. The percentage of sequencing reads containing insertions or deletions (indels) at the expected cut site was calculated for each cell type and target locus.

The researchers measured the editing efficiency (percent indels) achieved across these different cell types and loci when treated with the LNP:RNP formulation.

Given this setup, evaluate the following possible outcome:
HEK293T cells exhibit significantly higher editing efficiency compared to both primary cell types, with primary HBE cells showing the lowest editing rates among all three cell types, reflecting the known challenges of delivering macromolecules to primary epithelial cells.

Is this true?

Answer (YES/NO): YES